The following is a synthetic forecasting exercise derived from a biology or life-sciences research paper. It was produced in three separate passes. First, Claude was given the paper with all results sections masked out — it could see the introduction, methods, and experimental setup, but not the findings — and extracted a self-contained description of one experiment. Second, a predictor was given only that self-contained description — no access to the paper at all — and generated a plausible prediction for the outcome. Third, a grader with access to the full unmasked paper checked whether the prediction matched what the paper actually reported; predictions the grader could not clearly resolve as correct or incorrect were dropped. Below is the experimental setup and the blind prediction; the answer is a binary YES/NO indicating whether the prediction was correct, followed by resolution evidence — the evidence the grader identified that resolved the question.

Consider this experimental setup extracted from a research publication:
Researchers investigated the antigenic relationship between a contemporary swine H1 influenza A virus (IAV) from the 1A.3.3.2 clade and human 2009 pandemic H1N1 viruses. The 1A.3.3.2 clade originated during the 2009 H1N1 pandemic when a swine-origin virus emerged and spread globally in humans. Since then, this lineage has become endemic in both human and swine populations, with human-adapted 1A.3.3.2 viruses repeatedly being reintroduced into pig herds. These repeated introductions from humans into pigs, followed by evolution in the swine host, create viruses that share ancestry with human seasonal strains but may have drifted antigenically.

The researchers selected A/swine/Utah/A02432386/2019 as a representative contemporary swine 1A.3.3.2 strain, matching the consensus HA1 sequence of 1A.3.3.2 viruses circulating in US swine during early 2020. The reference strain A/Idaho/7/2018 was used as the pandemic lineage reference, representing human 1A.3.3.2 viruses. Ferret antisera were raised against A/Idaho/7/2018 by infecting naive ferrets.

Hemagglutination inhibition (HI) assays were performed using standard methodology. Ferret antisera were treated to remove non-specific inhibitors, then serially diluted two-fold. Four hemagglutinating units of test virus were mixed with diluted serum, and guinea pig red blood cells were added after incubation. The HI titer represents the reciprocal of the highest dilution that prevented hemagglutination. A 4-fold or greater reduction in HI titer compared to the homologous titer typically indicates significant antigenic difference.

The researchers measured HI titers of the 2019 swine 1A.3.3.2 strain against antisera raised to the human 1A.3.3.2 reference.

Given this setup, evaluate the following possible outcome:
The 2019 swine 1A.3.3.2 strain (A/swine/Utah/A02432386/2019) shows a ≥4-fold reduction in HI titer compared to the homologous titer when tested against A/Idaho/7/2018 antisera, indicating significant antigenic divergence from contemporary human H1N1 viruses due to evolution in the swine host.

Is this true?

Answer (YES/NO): NO